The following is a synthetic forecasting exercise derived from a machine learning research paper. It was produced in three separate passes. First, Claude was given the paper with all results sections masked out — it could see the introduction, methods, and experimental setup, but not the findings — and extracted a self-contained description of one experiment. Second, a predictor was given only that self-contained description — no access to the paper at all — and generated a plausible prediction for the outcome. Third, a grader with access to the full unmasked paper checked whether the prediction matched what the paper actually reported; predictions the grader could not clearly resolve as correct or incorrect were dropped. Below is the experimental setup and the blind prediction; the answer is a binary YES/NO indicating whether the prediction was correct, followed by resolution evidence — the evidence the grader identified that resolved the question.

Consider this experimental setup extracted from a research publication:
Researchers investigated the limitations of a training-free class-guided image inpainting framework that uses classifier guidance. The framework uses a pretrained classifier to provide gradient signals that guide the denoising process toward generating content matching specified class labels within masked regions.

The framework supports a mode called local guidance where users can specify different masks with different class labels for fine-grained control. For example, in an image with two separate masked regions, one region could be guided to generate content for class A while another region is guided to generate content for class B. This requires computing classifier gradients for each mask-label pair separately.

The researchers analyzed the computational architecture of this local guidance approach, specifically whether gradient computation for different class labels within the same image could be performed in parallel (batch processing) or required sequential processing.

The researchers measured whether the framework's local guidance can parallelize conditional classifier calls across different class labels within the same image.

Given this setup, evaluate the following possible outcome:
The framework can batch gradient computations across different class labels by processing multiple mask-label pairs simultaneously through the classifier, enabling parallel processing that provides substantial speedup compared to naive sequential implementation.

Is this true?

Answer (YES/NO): NO